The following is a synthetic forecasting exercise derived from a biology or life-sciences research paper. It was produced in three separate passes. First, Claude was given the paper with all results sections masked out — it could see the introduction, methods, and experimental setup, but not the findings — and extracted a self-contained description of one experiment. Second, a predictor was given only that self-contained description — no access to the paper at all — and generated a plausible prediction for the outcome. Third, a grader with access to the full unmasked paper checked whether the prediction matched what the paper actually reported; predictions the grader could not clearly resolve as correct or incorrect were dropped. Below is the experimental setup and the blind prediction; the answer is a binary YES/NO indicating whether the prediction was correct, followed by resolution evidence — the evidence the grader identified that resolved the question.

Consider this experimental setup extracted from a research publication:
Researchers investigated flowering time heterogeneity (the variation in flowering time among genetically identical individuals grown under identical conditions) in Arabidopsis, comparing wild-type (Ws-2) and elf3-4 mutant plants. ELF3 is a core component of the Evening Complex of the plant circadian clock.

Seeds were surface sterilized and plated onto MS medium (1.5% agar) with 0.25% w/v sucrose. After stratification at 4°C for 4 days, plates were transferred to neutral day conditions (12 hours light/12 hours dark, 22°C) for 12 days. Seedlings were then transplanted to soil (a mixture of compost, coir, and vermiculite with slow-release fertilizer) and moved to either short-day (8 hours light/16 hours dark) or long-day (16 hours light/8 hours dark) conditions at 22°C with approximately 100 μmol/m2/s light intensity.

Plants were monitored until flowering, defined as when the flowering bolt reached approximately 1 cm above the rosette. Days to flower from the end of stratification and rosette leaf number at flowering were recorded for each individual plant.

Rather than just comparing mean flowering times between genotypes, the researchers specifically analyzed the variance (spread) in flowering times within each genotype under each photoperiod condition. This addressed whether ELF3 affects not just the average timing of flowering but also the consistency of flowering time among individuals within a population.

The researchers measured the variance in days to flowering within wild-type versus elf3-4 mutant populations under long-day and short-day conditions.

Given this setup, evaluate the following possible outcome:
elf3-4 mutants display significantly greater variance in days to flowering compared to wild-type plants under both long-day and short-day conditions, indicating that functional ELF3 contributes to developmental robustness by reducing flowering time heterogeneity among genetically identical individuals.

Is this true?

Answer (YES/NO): NO